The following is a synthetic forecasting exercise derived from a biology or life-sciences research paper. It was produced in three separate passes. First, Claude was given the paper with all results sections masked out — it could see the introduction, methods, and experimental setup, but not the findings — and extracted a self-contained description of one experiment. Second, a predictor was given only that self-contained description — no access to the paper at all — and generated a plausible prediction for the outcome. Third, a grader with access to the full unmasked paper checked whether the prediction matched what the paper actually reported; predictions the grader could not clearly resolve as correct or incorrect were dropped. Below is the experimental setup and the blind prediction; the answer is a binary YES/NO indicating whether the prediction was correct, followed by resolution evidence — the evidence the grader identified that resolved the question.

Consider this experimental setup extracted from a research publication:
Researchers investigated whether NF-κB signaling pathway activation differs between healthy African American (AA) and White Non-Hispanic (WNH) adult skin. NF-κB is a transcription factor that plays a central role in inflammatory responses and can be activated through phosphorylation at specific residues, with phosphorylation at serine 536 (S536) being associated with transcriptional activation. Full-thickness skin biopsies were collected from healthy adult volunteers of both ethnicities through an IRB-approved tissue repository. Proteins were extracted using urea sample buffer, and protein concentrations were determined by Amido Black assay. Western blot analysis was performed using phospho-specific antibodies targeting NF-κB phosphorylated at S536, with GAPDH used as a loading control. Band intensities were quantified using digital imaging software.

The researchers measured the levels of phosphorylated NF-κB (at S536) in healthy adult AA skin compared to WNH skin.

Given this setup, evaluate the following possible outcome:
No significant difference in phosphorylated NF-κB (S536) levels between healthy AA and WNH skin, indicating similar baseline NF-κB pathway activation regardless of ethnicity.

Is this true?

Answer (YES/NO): NO